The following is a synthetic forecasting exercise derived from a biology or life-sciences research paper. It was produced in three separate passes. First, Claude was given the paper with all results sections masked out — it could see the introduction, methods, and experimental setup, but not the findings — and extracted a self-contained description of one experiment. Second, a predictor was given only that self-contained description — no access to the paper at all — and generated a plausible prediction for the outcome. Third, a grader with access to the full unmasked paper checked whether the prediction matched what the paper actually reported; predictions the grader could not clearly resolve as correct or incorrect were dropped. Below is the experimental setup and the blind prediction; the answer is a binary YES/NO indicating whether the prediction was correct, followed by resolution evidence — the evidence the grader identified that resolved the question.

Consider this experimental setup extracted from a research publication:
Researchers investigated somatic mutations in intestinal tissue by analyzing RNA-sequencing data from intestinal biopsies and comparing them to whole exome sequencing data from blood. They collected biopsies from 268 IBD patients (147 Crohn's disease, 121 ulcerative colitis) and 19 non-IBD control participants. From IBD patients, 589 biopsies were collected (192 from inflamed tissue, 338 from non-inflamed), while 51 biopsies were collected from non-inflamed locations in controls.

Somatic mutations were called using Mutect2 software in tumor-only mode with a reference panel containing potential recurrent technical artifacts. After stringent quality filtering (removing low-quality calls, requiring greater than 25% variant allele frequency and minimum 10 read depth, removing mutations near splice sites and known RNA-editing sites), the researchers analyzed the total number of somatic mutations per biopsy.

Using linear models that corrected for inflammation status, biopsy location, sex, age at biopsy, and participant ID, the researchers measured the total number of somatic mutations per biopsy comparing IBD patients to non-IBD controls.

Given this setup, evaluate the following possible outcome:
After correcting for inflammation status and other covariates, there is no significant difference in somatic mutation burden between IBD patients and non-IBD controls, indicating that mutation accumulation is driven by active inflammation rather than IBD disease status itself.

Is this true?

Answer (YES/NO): NO